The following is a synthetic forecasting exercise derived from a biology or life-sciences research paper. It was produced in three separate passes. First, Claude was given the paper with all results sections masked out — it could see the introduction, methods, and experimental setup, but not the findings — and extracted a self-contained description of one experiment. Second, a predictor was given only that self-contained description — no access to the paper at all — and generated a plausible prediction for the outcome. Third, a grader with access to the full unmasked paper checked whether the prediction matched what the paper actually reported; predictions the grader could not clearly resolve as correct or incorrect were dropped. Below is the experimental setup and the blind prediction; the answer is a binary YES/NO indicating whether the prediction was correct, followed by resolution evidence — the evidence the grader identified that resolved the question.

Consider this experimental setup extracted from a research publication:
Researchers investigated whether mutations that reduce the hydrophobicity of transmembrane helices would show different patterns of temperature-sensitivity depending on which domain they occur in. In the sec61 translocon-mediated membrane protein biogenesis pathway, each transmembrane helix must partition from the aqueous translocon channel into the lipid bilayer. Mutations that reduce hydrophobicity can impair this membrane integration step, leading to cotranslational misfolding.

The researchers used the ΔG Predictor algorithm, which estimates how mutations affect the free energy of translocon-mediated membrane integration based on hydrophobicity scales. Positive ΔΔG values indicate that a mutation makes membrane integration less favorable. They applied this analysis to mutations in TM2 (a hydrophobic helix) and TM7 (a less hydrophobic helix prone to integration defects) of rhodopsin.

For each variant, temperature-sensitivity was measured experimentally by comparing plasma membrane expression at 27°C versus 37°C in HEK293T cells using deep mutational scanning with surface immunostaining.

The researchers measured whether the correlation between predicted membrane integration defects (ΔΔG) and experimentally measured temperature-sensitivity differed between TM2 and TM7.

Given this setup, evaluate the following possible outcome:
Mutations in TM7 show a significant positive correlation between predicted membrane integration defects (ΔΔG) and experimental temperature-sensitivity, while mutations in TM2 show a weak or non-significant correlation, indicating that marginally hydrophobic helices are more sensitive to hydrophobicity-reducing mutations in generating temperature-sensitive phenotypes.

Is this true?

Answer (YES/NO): YES